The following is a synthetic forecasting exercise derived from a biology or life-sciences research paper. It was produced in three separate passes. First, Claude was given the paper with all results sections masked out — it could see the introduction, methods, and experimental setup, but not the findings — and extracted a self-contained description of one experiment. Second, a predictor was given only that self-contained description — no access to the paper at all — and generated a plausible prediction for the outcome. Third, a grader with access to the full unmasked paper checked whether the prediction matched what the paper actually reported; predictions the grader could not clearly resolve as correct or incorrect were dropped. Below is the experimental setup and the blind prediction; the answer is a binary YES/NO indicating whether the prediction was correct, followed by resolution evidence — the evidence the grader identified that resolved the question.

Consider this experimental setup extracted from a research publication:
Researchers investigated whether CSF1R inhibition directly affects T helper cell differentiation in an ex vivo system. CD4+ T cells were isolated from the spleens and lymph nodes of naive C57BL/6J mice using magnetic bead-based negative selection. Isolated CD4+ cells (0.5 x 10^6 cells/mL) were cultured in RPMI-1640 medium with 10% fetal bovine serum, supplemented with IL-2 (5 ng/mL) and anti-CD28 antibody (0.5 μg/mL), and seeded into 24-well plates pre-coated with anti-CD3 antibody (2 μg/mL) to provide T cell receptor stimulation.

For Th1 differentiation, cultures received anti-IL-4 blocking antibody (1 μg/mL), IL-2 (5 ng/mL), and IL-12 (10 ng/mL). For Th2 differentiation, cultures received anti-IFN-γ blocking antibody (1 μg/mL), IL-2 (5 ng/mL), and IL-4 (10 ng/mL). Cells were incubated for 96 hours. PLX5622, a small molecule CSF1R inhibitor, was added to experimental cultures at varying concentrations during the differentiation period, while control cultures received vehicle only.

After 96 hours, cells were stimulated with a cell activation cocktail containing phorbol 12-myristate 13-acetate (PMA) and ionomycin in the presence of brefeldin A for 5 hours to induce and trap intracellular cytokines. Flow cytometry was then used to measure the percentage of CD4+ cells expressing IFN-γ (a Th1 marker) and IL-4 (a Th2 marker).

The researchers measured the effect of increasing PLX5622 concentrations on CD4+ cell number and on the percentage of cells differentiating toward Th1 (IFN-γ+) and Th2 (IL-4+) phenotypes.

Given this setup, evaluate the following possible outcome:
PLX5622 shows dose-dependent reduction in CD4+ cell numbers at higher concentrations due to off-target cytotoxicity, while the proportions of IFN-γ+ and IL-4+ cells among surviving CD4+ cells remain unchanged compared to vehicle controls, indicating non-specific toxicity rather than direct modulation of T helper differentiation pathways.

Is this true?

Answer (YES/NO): NO